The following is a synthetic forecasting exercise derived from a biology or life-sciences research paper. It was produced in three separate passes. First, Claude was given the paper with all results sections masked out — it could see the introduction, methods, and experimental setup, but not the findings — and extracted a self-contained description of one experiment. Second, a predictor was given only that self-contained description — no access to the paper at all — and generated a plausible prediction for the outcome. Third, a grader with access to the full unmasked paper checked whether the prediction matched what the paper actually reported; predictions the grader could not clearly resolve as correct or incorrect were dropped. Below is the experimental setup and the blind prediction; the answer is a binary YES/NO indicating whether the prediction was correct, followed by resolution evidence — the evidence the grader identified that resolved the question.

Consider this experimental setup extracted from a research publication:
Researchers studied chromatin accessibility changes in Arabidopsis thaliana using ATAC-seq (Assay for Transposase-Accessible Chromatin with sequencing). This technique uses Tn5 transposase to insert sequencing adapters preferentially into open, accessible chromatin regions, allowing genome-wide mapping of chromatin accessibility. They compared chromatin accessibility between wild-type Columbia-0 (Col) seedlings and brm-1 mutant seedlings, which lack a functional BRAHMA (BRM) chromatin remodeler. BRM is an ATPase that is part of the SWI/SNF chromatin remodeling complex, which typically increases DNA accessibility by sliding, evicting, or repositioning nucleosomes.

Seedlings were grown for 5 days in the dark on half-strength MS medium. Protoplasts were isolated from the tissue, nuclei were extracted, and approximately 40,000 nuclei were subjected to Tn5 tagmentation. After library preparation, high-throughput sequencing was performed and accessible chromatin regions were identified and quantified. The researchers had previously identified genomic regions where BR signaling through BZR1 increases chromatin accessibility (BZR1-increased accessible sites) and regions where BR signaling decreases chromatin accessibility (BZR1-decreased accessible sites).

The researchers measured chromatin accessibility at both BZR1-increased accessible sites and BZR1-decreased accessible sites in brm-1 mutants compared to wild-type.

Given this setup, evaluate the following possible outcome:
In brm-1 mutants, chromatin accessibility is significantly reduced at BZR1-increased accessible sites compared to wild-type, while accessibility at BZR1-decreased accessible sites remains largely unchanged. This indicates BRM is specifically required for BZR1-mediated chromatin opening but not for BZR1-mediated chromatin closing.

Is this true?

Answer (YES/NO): YES